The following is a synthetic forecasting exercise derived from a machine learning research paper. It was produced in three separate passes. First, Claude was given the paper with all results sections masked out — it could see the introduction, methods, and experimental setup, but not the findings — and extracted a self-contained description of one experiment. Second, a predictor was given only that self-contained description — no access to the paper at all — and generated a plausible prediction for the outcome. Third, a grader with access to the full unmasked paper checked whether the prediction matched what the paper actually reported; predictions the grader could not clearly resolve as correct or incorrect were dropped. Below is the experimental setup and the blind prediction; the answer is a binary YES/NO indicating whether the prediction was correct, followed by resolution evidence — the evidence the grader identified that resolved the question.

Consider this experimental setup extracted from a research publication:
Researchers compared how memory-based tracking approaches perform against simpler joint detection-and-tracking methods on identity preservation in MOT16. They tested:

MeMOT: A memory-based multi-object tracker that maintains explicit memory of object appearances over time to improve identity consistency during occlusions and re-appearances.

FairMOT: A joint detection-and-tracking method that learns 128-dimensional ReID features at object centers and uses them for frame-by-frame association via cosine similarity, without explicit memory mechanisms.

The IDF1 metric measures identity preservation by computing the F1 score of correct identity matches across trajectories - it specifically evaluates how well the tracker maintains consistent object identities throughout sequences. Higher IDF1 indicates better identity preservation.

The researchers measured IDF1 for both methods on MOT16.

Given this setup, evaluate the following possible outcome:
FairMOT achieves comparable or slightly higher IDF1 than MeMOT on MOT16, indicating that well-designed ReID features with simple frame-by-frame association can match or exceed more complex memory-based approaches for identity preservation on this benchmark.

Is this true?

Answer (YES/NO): YES